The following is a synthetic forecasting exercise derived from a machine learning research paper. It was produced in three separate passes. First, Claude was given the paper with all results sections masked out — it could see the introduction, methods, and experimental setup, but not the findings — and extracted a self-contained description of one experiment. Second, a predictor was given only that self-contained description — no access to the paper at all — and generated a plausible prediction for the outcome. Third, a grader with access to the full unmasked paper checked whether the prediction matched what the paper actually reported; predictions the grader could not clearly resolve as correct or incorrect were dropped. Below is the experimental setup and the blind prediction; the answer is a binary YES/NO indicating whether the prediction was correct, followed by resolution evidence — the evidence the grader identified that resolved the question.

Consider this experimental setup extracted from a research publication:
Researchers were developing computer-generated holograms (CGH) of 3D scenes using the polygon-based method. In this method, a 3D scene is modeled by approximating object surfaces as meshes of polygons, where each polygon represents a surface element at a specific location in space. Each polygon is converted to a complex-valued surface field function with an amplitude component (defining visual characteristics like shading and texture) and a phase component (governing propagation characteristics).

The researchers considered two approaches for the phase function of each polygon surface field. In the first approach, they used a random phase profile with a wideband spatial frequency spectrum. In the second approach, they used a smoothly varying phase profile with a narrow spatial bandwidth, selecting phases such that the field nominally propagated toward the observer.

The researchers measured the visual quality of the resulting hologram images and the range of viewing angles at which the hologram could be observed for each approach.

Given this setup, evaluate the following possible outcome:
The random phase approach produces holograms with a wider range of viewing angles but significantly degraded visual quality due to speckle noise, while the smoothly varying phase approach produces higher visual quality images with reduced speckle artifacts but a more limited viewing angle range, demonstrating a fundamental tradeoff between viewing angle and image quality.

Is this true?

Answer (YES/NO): YES